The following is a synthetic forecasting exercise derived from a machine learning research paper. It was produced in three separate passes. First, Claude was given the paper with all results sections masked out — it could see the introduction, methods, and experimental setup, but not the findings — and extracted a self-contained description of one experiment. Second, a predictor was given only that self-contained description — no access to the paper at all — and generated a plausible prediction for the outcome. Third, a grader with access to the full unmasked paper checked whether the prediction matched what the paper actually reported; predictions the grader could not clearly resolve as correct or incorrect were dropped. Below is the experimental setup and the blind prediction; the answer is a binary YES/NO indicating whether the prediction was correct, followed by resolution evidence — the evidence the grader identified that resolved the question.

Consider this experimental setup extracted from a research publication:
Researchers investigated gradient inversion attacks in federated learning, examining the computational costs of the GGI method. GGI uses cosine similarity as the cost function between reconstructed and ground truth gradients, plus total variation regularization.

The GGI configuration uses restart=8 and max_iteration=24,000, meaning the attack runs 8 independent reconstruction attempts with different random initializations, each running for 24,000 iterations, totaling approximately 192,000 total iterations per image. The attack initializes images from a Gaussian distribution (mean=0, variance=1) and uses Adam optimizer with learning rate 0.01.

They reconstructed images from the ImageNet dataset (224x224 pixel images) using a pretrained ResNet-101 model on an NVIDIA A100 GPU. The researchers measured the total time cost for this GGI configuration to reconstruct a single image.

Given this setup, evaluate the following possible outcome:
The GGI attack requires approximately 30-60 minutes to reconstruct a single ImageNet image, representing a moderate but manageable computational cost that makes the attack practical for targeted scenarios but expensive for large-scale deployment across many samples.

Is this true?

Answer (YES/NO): NO